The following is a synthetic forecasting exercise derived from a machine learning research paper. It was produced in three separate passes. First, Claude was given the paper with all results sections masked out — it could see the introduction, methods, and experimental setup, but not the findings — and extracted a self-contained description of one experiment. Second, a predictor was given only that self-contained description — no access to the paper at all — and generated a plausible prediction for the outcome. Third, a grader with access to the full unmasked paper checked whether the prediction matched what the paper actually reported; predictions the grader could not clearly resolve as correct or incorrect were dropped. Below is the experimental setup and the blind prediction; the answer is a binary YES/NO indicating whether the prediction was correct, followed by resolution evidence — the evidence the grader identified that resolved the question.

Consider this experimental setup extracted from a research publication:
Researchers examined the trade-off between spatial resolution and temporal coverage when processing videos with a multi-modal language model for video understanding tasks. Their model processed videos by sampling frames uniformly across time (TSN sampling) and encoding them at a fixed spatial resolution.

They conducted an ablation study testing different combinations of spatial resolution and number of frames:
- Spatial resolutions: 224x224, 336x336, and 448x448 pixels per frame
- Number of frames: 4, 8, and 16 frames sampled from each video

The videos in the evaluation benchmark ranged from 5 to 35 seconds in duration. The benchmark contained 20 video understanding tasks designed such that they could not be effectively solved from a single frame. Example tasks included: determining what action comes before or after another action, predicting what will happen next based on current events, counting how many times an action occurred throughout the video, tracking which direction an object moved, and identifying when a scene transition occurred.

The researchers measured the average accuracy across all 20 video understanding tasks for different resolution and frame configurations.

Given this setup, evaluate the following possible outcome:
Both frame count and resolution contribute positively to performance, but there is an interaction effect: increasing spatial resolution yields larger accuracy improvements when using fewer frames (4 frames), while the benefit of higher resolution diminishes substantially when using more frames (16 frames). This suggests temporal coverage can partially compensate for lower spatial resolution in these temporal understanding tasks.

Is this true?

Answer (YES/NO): NO